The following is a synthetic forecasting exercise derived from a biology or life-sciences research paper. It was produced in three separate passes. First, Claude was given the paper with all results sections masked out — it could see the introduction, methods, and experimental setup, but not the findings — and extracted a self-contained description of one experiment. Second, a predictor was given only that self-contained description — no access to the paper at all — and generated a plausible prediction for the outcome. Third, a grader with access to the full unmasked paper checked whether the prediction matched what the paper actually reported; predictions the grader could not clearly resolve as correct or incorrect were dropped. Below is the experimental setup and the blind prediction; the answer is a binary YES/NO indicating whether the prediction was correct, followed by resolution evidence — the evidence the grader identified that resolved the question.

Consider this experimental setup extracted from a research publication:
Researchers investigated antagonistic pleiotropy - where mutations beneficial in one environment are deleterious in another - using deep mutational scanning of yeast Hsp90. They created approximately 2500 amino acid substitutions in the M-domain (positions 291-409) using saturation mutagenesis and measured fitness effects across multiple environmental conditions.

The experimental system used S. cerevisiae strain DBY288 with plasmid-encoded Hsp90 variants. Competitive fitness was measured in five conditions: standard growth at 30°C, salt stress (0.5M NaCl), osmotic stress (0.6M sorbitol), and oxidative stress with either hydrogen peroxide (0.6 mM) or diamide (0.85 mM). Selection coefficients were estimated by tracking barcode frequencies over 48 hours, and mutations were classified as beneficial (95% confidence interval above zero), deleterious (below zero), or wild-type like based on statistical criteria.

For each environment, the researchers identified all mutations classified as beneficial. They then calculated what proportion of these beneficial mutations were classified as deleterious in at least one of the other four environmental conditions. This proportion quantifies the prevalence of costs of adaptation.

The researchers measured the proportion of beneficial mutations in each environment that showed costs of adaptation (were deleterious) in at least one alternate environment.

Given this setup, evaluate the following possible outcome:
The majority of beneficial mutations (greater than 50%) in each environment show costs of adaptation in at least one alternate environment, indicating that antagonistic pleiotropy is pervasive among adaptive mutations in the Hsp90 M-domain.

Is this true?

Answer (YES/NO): NO